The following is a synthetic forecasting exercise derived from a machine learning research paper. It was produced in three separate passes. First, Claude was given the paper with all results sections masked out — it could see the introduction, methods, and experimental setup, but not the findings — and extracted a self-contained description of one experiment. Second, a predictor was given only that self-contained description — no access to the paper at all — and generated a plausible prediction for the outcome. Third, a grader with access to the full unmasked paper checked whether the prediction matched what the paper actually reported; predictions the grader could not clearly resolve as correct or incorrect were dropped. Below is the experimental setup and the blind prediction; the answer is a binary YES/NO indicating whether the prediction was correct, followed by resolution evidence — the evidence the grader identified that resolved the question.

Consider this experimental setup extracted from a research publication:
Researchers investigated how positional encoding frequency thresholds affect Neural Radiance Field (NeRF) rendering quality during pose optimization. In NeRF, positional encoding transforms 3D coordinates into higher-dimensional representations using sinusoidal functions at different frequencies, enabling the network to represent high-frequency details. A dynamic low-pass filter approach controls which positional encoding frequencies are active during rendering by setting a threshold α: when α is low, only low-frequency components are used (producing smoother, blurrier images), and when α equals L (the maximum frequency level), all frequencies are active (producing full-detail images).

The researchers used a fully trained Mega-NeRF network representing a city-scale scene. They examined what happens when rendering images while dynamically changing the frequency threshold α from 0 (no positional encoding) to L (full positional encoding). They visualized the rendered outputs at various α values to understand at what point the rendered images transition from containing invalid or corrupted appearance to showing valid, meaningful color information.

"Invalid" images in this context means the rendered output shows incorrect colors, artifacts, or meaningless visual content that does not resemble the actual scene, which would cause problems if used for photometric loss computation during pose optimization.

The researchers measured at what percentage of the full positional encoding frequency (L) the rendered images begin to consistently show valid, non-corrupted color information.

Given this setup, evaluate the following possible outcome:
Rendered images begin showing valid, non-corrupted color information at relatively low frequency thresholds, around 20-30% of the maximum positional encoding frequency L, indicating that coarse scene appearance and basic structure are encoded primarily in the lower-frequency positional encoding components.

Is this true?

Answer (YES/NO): YES